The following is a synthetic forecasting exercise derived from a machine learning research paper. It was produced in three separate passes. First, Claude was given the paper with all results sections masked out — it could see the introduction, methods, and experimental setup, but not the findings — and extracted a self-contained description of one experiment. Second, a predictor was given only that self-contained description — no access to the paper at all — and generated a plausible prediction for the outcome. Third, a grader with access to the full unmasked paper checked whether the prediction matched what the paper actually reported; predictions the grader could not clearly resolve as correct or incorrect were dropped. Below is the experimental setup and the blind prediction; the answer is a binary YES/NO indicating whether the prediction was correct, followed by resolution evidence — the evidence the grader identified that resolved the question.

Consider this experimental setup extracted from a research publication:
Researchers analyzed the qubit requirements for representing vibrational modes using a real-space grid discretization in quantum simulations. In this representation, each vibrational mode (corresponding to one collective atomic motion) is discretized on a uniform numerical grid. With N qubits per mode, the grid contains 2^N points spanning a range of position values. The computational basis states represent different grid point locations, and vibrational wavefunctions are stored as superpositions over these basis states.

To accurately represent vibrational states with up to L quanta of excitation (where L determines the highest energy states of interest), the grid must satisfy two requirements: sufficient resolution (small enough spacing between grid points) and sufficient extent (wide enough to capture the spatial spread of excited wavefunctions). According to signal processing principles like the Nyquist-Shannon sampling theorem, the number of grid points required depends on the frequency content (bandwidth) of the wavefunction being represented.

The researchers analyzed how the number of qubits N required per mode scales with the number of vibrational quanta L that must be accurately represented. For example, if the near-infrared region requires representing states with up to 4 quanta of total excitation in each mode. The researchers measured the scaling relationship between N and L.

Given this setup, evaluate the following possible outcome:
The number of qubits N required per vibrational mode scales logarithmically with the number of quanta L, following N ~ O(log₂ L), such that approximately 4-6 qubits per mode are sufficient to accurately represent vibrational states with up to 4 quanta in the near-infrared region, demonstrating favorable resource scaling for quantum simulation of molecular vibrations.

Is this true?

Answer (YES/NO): YES